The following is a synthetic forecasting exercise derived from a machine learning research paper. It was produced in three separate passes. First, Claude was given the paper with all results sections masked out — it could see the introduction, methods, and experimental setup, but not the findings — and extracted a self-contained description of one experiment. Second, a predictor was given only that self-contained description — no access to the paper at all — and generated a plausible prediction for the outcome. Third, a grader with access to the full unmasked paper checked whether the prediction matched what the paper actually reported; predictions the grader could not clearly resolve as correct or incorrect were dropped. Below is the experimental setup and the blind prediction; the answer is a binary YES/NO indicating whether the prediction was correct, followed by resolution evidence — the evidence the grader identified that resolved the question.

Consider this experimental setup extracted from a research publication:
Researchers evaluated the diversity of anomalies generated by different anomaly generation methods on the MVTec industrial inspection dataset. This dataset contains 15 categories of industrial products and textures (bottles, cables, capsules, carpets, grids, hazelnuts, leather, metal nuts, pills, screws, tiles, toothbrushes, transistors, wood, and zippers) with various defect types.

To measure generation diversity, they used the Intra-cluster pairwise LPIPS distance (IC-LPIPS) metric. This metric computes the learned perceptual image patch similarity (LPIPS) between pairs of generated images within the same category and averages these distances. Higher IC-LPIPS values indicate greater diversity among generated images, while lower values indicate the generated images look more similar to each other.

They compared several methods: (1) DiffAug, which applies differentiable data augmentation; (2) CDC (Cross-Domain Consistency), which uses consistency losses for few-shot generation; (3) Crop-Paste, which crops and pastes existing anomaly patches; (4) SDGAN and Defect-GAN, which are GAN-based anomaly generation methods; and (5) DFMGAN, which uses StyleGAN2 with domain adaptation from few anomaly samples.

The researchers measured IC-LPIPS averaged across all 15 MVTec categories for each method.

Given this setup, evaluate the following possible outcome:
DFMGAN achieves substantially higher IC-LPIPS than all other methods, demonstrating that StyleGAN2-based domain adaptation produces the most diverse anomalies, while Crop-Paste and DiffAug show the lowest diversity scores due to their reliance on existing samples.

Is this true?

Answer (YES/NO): NO